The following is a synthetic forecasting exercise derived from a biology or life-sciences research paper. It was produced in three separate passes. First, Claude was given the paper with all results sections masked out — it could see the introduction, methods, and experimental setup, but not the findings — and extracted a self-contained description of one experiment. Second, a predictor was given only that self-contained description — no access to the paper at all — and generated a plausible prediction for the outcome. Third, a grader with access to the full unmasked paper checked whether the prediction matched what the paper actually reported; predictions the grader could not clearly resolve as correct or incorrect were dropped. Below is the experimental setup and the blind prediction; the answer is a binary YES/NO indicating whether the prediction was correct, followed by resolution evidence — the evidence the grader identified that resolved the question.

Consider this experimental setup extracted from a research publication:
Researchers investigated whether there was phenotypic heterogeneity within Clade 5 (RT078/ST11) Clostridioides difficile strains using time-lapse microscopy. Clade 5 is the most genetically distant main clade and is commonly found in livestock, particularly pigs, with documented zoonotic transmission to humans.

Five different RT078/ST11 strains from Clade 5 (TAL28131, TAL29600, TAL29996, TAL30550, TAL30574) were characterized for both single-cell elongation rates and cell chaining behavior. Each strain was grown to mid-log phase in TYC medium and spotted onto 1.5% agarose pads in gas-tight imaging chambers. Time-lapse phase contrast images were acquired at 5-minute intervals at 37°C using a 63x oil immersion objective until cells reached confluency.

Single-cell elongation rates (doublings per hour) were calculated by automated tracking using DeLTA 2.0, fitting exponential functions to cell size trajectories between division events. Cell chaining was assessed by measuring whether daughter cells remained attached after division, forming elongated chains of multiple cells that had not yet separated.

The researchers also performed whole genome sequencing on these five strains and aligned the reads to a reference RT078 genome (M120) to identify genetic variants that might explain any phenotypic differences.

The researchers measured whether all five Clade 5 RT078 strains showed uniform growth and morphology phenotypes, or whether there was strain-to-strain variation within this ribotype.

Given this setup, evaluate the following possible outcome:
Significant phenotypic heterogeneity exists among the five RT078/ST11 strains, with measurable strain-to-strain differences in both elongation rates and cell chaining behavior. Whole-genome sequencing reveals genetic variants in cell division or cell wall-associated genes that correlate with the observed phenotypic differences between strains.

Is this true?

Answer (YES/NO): NO